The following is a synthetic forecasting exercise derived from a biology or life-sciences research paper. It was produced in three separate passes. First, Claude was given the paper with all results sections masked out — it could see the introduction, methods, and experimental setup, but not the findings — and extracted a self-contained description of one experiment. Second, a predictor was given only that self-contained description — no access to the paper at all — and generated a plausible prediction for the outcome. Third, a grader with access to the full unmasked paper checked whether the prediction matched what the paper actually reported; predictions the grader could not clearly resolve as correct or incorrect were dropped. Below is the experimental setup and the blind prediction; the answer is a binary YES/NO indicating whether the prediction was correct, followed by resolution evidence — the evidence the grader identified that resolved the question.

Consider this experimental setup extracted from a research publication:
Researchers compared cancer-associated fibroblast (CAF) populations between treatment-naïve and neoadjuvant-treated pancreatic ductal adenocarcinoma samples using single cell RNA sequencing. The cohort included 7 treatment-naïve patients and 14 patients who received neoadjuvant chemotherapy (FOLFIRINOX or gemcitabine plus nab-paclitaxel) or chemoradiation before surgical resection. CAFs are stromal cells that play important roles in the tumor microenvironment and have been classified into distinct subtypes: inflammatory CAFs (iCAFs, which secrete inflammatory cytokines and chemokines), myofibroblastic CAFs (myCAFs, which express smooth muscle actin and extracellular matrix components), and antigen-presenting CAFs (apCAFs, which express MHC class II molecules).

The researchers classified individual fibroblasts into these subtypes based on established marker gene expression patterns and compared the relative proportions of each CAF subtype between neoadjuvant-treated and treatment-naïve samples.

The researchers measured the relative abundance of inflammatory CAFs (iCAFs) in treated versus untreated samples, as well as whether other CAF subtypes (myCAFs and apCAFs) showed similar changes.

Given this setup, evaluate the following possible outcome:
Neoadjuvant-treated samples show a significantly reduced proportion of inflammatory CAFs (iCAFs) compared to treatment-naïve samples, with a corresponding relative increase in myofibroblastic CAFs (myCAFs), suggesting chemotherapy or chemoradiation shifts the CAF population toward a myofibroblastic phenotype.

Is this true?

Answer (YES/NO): NO